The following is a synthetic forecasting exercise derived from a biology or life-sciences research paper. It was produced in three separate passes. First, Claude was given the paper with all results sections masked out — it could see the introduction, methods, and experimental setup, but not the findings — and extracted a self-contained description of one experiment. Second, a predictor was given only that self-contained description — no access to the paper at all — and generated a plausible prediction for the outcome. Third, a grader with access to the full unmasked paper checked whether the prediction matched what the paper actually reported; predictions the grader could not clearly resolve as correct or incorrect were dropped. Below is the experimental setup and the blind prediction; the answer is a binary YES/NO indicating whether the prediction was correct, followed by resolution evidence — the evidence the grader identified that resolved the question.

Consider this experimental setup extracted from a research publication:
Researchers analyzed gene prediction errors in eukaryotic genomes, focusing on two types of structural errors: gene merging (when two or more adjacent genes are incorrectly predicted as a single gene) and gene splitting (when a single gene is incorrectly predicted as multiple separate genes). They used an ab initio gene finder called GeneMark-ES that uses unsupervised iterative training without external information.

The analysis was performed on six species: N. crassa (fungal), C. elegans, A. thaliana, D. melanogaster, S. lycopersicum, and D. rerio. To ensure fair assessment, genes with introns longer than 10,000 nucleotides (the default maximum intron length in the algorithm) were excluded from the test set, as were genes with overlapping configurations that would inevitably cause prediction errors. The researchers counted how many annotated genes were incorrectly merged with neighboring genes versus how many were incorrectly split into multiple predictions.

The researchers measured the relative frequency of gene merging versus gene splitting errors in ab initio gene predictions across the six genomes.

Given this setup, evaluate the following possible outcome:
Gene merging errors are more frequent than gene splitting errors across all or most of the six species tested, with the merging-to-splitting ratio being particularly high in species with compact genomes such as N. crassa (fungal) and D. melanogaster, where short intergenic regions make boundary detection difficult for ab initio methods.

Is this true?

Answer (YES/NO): NO